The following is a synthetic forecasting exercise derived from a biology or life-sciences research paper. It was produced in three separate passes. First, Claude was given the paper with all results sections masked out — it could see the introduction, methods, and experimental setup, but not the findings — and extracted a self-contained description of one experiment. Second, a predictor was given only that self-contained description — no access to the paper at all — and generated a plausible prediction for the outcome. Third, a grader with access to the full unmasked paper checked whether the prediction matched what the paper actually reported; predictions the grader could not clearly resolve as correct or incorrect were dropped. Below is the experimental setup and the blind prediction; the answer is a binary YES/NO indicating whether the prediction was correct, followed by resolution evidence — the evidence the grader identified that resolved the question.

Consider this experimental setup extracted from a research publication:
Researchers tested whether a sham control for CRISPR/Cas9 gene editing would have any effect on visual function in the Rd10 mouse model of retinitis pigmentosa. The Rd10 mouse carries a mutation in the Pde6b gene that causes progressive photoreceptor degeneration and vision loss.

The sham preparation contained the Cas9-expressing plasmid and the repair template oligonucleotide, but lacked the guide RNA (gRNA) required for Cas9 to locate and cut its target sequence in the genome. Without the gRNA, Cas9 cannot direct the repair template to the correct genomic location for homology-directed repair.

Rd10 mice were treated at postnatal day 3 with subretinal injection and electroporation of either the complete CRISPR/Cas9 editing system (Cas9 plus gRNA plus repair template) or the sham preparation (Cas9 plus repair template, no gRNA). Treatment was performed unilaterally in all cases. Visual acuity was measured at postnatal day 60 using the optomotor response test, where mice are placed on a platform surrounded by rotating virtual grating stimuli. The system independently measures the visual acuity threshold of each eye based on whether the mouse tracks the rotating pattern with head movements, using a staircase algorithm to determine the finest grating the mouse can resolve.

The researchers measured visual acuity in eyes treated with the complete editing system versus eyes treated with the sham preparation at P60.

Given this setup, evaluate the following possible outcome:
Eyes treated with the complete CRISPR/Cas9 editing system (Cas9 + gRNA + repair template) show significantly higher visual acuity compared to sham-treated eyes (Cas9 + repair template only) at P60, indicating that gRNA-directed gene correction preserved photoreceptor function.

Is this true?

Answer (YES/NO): YES